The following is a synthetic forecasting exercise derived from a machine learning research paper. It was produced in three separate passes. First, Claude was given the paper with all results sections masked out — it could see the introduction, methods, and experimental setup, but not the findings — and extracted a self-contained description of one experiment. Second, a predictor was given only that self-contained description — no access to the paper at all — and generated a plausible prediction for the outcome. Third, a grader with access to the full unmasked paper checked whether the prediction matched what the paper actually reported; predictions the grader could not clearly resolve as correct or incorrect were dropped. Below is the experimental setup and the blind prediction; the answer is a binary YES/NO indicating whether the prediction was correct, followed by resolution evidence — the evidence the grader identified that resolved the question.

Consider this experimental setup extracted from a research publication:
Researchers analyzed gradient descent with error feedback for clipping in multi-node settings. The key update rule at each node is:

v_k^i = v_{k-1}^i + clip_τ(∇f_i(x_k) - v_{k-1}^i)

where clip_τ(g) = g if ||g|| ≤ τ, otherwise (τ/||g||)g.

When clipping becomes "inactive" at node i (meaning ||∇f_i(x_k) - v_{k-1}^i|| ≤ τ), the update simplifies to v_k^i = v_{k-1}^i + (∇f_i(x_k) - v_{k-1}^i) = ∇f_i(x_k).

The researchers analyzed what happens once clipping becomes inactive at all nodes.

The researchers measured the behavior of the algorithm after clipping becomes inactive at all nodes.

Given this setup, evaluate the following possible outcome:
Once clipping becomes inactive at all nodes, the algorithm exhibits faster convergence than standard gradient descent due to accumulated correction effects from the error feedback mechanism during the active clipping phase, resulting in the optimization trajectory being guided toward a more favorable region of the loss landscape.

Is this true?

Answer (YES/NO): NO